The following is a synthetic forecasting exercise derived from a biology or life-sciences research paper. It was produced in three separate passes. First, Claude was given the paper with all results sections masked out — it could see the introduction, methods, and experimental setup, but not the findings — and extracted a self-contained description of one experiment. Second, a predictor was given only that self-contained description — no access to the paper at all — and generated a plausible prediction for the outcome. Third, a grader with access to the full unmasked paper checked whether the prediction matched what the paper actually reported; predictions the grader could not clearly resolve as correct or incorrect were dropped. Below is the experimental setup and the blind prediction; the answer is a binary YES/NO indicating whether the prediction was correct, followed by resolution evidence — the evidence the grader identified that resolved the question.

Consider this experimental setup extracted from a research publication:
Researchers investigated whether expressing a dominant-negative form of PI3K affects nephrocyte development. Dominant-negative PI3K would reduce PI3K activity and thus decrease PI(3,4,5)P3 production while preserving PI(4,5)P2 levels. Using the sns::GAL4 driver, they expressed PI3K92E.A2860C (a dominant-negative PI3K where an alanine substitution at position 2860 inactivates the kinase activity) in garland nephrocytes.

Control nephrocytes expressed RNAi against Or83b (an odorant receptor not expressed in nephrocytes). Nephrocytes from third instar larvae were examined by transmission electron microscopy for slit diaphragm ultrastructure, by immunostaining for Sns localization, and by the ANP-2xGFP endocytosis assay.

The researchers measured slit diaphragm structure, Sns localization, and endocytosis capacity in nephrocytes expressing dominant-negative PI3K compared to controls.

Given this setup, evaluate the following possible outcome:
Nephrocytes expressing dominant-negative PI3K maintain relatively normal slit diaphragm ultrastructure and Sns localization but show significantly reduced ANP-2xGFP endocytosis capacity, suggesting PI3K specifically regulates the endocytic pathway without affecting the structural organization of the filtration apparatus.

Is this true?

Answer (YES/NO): NO